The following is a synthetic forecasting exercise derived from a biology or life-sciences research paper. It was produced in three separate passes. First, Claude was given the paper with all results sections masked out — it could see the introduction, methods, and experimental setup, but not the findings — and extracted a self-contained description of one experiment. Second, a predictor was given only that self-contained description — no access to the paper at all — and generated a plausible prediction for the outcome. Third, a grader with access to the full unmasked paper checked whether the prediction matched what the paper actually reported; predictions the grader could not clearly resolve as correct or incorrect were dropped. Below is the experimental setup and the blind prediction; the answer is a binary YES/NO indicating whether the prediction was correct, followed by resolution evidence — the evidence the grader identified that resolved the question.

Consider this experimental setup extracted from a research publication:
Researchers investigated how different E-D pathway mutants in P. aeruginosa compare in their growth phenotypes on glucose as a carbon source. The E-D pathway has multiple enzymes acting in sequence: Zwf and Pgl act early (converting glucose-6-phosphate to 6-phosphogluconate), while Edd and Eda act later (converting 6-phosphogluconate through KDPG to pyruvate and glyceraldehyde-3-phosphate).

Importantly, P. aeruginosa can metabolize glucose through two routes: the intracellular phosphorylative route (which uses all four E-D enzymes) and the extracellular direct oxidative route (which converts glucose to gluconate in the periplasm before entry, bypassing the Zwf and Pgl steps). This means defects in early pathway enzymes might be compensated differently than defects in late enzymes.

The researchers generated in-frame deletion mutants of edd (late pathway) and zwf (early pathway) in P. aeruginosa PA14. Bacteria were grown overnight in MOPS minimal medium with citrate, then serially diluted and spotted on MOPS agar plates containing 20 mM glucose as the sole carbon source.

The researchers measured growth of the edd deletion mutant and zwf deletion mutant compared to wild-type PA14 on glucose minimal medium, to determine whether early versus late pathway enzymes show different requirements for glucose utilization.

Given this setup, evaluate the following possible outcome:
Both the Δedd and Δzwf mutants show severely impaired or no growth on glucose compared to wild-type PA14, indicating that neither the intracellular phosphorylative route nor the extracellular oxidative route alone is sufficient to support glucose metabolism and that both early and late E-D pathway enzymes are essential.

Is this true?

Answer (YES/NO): YES